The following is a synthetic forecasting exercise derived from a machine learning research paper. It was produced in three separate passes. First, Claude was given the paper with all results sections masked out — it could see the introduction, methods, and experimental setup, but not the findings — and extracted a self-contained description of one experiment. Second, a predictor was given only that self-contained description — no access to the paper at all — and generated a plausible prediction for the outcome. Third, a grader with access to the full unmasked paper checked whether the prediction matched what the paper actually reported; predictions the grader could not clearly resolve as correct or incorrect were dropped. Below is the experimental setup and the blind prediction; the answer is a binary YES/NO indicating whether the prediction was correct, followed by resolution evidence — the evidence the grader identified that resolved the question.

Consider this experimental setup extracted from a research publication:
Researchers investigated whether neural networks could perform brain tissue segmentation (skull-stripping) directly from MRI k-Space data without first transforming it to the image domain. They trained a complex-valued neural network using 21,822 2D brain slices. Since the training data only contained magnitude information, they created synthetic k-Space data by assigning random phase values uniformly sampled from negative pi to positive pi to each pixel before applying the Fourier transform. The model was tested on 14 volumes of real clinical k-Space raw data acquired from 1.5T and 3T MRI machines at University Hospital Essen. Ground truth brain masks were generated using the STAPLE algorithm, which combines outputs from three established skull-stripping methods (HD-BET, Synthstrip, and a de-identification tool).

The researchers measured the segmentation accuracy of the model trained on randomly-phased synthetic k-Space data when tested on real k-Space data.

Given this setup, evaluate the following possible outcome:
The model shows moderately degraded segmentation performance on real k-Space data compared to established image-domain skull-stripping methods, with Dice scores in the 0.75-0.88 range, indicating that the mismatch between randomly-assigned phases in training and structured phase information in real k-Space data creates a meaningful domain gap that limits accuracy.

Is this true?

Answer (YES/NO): NO